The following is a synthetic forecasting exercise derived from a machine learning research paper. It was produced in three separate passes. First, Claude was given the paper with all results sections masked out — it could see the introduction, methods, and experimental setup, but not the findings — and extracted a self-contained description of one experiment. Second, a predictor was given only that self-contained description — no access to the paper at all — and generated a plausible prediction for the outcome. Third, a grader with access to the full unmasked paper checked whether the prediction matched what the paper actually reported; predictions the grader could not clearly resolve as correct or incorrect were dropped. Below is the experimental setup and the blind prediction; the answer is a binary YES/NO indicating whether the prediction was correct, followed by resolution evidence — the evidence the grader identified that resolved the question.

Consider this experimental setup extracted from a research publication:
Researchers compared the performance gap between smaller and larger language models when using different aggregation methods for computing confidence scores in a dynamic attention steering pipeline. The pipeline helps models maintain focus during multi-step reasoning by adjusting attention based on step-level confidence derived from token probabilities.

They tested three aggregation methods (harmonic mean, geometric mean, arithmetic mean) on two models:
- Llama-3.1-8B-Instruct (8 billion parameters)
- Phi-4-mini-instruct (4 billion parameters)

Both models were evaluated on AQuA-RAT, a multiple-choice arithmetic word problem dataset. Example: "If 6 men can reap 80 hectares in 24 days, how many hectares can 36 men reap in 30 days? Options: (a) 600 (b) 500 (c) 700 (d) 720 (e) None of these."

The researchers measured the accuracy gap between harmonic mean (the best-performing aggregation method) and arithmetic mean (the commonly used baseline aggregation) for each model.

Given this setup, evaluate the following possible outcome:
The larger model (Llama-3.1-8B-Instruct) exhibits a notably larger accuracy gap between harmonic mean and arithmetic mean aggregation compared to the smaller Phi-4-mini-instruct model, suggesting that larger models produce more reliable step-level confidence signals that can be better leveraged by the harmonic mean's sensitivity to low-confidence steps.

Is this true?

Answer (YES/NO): NO